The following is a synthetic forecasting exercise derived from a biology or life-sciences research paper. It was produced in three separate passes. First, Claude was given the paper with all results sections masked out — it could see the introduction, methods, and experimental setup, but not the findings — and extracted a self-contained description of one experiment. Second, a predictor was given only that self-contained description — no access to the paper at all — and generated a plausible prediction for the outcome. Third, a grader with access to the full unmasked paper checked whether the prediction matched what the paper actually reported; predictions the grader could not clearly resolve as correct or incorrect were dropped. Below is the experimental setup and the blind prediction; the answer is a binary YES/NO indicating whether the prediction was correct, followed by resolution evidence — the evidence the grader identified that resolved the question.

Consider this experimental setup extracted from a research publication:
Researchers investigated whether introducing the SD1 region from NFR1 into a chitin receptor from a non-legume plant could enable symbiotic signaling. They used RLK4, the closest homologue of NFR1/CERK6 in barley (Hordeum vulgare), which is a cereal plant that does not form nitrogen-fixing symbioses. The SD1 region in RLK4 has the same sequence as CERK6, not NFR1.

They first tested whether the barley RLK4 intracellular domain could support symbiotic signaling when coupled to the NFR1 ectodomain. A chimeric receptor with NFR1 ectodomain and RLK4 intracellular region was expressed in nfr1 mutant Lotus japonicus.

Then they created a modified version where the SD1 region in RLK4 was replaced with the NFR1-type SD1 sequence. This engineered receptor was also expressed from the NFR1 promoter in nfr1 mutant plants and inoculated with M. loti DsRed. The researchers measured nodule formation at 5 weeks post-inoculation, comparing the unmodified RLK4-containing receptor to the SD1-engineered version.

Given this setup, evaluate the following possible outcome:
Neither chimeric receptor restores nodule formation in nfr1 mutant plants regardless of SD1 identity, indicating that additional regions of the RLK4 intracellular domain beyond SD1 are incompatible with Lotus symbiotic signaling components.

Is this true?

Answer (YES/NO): NO